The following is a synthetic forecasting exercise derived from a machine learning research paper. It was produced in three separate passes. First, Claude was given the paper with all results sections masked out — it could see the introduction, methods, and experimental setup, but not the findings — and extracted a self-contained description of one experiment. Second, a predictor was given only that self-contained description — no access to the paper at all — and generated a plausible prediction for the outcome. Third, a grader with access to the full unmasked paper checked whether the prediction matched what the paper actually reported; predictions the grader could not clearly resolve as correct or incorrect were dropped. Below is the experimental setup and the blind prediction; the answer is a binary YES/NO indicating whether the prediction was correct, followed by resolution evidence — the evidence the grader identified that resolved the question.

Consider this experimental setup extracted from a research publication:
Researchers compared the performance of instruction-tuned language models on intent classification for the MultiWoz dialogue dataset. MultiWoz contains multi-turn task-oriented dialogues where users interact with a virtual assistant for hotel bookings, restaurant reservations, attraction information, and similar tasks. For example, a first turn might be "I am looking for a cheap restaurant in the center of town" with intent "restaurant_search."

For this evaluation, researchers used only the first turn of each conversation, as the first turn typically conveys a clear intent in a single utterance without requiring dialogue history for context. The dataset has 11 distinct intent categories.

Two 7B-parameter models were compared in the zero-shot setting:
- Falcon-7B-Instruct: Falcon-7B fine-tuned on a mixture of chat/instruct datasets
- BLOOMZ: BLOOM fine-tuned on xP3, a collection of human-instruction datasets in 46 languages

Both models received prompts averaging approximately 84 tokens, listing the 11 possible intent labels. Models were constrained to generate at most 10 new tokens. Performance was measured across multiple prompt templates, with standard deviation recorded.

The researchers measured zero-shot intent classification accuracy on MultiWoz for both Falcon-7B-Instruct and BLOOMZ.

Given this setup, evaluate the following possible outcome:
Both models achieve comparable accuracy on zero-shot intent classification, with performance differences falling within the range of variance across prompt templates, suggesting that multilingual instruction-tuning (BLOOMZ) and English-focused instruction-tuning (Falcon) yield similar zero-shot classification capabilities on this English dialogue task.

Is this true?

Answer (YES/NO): NO